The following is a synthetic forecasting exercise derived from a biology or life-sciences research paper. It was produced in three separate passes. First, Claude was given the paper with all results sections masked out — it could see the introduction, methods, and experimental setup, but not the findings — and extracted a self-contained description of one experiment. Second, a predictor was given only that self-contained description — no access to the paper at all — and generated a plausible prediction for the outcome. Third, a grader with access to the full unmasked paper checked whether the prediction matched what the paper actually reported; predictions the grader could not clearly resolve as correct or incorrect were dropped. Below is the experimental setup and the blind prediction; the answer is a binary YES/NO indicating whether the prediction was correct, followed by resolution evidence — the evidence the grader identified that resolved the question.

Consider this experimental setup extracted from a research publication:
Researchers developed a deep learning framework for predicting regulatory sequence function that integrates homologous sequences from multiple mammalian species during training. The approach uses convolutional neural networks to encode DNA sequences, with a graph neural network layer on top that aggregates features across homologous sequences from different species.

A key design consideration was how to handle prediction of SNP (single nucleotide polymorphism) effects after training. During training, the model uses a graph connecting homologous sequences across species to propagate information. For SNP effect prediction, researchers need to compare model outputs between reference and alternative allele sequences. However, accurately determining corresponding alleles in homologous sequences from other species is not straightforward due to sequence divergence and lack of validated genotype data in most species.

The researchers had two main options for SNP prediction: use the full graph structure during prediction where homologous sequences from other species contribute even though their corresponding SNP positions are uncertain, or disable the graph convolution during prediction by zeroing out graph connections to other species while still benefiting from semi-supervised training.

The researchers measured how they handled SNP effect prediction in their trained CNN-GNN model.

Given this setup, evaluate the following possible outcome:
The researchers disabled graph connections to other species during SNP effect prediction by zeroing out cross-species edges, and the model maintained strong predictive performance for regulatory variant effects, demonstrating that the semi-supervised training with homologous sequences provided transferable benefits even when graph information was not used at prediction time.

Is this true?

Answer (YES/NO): YES